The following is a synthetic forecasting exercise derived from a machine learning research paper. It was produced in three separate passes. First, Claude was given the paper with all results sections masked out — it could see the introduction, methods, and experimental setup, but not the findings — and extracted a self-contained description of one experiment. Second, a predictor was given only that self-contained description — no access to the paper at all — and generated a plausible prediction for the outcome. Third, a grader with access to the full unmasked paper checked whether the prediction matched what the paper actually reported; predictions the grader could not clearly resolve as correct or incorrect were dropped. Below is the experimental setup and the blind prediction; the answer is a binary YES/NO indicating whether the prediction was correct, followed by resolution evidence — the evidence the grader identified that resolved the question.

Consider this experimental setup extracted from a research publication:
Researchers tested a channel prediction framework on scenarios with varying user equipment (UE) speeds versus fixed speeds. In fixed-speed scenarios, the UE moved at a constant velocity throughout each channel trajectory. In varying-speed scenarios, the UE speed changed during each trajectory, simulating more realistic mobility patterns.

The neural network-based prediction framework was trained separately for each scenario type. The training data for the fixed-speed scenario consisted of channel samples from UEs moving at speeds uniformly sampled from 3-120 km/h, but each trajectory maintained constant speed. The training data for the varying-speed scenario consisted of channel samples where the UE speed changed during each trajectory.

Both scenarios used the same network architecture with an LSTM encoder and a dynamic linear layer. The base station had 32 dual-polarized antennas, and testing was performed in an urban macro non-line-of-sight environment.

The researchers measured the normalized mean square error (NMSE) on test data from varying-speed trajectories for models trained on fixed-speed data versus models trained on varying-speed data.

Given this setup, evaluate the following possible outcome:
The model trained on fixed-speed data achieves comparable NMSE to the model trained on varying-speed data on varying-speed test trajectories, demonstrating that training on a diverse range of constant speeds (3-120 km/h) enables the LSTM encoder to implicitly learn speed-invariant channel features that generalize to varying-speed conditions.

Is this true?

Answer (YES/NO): NO